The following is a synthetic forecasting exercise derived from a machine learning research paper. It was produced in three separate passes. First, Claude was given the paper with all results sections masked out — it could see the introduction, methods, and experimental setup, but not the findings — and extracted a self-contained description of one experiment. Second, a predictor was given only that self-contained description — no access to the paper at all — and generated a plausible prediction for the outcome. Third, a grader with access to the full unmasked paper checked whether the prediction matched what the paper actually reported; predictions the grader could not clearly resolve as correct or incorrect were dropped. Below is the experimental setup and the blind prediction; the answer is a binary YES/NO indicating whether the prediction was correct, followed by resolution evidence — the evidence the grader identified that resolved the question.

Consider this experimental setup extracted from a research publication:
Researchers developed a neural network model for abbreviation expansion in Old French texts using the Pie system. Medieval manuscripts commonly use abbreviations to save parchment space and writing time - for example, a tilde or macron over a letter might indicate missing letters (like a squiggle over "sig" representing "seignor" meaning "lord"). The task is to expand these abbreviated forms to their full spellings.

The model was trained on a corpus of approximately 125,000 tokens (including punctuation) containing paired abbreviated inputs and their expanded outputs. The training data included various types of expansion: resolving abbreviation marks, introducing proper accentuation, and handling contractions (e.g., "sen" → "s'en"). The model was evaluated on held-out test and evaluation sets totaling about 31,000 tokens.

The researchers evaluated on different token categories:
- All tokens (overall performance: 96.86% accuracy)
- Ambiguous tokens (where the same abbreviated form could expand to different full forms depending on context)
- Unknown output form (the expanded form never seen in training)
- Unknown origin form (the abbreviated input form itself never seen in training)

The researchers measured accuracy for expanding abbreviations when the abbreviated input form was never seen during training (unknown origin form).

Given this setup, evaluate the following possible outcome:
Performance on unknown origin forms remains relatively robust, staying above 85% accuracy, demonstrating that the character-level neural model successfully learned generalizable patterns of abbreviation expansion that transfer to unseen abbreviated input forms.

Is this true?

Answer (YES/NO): YES